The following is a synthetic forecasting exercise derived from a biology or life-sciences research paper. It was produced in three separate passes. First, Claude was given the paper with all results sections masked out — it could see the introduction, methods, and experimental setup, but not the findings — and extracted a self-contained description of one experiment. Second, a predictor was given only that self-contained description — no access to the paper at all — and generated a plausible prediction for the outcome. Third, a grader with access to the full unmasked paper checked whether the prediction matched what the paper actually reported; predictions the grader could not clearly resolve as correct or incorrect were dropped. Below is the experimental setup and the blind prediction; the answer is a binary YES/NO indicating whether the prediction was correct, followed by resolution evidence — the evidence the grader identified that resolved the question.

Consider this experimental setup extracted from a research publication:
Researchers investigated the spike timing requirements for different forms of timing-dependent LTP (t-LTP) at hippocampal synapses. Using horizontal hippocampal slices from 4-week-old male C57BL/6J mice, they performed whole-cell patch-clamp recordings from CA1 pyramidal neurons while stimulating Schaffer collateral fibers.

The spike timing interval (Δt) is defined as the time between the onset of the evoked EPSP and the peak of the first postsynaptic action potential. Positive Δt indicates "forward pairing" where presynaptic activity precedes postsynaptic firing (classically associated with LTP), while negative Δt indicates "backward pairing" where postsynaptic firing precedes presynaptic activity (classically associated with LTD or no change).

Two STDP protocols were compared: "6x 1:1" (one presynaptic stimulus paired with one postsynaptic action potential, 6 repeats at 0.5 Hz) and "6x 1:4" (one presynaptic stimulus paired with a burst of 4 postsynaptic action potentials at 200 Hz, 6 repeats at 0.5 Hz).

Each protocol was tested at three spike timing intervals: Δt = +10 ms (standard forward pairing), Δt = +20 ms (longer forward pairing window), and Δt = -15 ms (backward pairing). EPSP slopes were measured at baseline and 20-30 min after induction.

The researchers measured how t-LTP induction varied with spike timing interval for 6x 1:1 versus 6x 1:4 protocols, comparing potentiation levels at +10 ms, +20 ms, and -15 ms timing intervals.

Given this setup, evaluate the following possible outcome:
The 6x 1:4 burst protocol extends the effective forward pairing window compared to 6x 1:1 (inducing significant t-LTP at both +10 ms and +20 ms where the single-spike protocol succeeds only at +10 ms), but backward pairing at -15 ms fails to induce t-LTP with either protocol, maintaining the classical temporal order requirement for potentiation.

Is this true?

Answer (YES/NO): NO